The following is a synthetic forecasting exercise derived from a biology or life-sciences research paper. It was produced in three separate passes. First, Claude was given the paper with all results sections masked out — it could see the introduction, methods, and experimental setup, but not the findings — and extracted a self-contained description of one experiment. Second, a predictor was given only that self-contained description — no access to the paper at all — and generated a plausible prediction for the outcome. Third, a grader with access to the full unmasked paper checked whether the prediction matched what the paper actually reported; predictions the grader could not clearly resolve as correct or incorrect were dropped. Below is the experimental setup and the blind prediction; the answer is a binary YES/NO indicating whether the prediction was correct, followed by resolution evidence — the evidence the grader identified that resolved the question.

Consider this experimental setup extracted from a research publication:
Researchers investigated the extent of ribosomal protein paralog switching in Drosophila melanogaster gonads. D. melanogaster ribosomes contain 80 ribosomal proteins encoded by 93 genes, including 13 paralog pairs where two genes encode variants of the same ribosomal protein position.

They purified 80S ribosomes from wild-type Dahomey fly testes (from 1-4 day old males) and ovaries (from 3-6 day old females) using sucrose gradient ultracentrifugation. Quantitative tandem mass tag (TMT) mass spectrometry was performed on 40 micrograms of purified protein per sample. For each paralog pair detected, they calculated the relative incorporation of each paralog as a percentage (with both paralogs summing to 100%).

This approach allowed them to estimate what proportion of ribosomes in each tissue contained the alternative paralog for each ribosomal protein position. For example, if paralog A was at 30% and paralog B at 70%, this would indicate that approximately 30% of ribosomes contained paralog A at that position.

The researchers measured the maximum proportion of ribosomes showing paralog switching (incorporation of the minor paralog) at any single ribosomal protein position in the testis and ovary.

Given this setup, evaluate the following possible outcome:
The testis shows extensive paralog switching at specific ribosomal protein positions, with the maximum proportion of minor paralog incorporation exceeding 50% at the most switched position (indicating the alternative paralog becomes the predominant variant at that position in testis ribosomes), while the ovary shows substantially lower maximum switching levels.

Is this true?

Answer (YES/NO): NO